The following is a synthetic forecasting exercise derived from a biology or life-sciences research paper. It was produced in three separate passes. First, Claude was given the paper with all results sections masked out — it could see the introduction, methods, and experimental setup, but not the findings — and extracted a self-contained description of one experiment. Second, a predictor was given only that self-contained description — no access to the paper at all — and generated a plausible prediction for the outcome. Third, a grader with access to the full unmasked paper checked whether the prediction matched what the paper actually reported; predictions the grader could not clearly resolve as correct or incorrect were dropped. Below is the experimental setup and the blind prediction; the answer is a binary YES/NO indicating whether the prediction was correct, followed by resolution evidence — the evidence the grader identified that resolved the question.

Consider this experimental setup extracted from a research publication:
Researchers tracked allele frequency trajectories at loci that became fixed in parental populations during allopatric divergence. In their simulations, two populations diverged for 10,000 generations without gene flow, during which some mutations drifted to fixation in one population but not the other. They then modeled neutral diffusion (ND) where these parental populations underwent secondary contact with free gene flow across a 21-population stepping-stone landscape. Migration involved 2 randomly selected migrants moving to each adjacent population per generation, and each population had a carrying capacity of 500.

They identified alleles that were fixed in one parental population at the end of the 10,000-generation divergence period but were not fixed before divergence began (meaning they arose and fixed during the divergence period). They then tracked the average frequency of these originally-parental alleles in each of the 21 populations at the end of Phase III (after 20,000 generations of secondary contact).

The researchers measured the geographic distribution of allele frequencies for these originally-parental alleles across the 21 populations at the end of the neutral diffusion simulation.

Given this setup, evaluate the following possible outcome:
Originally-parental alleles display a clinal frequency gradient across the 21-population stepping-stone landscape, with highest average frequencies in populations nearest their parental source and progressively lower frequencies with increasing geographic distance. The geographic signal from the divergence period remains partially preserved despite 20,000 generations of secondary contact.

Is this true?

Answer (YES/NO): NO